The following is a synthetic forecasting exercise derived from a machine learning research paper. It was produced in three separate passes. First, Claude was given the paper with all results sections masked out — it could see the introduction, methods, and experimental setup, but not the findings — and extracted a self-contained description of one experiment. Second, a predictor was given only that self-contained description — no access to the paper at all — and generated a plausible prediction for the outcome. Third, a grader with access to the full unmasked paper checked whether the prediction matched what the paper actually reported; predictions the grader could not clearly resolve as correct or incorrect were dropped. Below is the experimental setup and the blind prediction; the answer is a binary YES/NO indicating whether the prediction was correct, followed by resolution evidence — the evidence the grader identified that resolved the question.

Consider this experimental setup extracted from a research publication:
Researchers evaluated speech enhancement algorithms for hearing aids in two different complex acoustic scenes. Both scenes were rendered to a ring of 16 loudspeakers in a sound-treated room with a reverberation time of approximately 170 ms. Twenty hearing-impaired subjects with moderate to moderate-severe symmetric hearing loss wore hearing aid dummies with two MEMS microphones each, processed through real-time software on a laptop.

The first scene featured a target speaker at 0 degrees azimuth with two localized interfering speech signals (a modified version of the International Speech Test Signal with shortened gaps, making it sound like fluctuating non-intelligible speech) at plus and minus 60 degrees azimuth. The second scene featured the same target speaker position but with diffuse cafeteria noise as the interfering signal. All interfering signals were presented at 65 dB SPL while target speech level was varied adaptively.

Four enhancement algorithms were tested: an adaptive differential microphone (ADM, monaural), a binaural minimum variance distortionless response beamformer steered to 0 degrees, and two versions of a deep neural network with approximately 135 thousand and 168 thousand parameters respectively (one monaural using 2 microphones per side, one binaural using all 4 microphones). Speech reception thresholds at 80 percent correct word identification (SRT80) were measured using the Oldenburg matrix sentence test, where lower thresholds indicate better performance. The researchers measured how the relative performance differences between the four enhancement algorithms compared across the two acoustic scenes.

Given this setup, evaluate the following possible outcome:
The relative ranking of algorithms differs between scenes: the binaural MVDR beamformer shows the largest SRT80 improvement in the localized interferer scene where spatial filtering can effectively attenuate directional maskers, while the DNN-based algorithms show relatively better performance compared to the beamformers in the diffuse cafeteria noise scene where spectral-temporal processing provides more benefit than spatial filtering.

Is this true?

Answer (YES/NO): NO